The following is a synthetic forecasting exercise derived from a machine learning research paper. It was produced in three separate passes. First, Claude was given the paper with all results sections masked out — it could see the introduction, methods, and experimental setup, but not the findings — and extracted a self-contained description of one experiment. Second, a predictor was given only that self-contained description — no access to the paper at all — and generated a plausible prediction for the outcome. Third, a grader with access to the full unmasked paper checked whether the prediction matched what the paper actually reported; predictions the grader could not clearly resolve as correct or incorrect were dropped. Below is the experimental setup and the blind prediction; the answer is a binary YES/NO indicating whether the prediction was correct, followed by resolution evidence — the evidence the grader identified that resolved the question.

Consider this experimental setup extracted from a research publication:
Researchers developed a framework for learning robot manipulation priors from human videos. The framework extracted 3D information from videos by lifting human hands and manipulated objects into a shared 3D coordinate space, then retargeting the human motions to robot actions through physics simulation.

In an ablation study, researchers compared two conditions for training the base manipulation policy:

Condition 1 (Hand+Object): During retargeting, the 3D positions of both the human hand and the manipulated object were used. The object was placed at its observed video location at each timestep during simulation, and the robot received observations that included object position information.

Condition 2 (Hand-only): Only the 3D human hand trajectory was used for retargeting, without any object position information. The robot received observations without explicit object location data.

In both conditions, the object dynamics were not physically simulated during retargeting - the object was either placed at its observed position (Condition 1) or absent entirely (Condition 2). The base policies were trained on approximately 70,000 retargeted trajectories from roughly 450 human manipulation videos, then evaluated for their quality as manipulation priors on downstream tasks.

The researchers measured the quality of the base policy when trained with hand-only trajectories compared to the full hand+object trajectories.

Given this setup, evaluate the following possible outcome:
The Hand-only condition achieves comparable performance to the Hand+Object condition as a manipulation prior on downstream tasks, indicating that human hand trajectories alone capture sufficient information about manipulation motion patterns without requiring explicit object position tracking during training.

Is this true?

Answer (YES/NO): NO